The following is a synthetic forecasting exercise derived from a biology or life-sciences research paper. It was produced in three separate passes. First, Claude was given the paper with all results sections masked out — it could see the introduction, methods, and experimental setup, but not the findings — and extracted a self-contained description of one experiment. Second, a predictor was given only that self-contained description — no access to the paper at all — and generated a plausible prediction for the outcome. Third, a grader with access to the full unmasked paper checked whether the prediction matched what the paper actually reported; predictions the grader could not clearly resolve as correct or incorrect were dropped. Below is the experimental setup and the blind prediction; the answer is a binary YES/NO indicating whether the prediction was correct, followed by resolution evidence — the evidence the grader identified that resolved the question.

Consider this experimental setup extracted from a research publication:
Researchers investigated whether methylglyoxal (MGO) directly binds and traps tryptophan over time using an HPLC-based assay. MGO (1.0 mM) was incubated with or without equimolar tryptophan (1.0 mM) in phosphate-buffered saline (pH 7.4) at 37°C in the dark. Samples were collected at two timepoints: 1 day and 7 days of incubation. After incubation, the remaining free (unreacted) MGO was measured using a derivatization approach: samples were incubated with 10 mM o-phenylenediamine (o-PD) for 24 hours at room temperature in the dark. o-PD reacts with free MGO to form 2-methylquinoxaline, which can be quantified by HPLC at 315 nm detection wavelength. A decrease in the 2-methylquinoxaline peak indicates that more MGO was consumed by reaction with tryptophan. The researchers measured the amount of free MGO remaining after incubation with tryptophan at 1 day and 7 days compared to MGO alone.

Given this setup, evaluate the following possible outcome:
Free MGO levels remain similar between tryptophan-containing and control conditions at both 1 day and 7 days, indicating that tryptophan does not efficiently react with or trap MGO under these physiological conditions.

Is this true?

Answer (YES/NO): NO